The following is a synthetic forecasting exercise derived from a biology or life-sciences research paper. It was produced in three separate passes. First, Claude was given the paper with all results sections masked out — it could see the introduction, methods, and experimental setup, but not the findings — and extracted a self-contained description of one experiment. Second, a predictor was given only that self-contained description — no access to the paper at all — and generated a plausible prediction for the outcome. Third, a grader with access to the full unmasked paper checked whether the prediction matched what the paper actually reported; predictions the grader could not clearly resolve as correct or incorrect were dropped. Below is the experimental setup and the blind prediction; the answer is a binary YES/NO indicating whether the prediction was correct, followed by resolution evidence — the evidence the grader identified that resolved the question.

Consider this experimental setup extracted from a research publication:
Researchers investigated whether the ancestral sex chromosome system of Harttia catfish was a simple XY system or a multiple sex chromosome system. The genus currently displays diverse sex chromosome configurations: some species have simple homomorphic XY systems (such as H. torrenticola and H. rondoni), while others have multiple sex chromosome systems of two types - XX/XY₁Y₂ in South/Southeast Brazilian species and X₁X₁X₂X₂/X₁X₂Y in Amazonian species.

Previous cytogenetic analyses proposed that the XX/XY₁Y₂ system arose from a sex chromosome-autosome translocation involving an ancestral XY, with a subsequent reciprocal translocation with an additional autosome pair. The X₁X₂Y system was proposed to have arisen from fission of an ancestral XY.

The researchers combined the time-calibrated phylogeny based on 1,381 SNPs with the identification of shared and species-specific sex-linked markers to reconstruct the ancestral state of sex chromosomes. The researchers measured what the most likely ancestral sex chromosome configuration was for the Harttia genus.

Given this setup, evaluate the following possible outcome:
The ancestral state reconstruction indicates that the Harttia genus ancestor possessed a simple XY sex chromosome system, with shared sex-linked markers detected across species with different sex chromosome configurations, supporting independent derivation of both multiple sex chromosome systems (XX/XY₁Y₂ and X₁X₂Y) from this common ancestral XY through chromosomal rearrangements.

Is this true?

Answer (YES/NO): YES